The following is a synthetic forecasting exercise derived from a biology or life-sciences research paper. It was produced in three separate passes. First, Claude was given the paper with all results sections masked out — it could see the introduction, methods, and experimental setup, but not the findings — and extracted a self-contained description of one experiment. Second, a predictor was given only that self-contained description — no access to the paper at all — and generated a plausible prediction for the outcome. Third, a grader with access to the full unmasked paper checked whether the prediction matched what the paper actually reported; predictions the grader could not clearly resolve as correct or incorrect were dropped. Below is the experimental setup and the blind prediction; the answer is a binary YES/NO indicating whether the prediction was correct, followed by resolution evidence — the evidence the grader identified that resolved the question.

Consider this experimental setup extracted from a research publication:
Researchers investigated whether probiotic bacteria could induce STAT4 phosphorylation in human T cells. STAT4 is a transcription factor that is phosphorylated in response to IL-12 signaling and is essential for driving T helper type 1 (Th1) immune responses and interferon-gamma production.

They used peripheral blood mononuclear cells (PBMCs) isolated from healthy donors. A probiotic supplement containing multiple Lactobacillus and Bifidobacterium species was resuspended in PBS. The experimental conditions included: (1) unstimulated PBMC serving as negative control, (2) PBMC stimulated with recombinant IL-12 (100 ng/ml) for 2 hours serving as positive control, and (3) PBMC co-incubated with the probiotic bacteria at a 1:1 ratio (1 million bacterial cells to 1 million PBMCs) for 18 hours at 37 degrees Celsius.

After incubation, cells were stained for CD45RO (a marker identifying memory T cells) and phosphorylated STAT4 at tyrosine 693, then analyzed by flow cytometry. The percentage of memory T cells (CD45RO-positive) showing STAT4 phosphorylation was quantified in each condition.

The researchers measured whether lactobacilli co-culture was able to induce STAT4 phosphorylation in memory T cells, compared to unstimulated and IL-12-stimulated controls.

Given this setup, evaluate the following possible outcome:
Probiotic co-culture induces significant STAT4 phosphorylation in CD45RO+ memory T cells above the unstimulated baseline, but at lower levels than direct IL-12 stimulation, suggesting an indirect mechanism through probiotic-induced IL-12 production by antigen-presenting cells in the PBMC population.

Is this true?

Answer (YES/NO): YES